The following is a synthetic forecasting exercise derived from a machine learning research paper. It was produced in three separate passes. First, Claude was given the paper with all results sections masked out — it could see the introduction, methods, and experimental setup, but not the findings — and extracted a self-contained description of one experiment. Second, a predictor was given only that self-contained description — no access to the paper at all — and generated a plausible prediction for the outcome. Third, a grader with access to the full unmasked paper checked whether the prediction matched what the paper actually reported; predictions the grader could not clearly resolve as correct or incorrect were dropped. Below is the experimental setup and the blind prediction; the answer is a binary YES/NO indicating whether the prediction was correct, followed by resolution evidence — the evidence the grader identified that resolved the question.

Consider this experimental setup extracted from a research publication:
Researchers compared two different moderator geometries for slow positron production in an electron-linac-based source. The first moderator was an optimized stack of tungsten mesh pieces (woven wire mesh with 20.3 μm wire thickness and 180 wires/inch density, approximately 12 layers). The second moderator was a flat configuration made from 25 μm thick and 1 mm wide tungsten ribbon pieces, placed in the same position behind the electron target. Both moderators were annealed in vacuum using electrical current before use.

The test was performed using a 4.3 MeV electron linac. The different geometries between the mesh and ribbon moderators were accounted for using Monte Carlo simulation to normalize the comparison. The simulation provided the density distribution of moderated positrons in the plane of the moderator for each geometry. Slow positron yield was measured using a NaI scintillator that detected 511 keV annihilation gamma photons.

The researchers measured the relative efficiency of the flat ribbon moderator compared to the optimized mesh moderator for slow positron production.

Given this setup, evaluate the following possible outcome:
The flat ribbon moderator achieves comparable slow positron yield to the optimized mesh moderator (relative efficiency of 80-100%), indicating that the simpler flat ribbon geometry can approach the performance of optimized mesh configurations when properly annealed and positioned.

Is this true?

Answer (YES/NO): NO